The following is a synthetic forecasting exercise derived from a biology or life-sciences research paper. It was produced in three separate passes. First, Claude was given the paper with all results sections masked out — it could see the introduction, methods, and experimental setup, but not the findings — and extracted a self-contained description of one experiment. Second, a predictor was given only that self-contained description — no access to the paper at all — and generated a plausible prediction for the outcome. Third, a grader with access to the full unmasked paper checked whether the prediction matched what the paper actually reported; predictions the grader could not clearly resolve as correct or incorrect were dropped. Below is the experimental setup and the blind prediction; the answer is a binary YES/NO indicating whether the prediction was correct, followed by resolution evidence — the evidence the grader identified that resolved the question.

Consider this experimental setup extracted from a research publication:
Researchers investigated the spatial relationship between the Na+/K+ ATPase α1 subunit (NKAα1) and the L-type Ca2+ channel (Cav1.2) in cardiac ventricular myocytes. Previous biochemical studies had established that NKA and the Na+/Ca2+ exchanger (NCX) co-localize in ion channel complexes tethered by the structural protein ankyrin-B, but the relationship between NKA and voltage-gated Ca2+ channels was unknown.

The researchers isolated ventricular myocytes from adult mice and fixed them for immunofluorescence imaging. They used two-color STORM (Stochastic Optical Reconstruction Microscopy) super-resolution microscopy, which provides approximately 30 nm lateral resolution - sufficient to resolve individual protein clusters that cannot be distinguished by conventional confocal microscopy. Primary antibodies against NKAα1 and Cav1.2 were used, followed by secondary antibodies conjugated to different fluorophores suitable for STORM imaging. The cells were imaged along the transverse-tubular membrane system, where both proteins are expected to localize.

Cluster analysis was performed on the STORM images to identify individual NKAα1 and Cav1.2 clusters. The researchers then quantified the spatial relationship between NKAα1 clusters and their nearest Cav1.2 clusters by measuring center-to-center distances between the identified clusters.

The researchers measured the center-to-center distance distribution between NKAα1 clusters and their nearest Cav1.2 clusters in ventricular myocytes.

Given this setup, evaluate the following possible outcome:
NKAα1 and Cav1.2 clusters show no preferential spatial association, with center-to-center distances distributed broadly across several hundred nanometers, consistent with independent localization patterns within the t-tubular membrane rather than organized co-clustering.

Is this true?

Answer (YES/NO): NO